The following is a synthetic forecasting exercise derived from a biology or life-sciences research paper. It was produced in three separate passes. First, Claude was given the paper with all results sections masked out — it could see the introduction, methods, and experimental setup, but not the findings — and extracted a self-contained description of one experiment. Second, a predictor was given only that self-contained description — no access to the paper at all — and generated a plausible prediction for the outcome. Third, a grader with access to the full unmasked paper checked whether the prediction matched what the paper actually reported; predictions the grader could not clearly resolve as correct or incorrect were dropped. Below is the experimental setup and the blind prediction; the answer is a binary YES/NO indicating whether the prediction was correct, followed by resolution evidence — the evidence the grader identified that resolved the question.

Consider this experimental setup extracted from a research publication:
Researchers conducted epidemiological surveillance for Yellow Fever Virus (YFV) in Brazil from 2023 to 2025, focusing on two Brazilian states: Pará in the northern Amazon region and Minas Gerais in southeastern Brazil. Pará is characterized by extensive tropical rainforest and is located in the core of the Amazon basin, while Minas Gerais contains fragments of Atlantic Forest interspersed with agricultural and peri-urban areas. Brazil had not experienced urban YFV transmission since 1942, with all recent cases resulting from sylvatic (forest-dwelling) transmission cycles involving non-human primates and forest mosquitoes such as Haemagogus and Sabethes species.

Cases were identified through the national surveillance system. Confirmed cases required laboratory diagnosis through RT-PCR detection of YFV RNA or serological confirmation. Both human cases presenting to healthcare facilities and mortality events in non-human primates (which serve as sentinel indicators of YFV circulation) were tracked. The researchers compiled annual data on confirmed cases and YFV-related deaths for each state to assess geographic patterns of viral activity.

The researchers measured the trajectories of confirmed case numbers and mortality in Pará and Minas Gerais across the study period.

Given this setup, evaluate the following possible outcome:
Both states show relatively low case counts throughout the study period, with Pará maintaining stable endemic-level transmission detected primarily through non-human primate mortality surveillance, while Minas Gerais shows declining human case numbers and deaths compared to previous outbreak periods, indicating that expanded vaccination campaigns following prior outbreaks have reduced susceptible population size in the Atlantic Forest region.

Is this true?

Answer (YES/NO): NO